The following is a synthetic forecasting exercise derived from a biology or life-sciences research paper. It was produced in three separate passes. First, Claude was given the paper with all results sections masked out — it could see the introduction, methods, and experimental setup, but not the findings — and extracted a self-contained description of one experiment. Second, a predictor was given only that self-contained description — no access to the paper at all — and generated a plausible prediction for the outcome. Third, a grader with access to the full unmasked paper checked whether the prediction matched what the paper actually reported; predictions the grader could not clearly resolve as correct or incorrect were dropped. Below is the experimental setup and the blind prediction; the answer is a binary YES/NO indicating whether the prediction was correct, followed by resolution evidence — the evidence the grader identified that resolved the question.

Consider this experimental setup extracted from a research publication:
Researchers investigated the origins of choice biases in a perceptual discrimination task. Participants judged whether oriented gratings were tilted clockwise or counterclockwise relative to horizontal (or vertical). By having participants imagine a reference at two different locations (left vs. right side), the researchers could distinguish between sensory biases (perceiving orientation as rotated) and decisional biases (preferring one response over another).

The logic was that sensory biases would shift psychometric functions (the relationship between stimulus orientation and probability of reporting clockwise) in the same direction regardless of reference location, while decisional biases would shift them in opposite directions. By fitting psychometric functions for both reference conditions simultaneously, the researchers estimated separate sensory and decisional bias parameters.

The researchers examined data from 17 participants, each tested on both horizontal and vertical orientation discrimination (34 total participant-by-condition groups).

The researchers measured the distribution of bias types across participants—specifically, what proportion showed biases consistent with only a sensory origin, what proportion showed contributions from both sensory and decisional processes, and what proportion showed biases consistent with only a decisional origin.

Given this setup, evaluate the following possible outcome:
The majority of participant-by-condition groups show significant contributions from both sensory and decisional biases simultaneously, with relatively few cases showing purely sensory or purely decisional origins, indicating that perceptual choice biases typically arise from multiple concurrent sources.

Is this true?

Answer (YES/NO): NO